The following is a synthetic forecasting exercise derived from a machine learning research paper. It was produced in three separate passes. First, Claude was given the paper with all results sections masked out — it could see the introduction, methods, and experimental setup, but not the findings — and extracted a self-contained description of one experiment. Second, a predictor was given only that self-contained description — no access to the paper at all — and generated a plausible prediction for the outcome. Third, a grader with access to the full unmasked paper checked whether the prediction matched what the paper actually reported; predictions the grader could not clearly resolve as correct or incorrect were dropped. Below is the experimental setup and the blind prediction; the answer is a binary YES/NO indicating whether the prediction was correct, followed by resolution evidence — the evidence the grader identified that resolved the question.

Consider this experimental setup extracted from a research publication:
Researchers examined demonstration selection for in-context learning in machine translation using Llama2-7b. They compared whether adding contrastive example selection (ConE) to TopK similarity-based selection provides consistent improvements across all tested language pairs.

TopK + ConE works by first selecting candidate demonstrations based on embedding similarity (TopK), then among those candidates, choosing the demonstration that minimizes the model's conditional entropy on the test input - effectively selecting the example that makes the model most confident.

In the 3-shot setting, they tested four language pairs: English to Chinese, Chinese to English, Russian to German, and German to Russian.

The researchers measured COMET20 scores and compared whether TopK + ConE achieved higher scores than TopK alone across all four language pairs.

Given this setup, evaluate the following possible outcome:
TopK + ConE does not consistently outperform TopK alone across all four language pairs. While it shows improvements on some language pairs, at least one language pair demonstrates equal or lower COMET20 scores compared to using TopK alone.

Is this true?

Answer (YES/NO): YES